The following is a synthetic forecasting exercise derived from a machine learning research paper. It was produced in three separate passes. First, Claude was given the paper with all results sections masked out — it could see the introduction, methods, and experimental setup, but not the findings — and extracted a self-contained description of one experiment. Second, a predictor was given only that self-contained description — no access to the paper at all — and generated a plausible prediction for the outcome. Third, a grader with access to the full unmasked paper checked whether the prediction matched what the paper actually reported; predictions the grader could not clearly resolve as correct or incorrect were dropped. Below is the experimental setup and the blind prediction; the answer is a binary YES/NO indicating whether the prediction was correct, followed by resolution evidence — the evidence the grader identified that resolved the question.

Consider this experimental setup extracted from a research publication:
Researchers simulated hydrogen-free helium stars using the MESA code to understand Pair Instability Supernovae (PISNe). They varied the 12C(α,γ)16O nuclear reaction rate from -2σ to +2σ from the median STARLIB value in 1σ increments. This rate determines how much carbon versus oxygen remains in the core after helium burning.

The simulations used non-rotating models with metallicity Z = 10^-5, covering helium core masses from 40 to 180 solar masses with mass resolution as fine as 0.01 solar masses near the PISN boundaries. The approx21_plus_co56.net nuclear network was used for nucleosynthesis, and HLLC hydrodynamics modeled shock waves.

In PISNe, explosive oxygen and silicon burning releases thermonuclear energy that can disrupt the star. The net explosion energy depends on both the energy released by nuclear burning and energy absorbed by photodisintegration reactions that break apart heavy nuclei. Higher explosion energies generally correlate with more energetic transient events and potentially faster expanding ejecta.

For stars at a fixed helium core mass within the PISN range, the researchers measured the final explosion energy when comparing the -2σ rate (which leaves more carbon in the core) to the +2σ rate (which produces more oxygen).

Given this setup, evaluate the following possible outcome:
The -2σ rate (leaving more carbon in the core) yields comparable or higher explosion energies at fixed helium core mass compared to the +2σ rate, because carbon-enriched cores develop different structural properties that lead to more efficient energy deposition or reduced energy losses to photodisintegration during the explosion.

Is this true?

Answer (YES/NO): NO